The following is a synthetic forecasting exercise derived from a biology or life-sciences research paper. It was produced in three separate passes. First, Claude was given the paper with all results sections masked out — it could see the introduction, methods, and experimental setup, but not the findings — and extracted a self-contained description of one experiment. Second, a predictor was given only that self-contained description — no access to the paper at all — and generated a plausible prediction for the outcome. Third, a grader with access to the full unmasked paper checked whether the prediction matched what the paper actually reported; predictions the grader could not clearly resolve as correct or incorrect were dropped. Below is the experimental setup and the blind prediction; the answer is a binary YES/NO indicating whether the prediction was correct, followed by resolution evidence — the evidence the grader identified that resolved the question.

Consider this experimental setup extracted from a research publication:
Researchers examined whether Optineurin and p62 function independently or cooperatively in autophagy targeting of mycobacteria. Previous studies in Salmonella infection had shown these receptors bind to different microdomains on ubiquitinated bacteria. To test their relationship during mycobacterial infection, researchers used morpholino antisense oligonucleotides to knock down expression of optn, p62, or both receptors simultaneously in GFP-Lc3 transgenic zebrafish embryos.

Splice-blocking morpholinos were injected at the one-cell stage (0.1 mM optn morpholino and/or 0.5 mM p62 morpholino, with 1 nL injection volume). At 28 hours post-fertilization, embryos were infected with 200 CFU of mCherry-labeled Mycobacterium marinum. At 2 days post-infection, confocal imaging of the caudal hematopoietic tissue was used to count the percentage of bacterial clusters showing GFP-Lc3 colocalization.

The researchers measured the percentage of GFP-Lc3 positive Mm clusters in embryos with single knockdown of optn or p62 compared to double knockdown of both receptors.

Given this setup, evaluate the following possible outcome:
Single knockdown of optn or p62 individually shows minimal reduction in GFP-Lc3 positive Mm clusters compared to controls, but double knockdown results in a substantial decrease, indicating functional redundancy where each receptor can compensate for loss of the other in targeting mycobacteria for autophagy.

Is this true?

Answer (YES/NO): NO